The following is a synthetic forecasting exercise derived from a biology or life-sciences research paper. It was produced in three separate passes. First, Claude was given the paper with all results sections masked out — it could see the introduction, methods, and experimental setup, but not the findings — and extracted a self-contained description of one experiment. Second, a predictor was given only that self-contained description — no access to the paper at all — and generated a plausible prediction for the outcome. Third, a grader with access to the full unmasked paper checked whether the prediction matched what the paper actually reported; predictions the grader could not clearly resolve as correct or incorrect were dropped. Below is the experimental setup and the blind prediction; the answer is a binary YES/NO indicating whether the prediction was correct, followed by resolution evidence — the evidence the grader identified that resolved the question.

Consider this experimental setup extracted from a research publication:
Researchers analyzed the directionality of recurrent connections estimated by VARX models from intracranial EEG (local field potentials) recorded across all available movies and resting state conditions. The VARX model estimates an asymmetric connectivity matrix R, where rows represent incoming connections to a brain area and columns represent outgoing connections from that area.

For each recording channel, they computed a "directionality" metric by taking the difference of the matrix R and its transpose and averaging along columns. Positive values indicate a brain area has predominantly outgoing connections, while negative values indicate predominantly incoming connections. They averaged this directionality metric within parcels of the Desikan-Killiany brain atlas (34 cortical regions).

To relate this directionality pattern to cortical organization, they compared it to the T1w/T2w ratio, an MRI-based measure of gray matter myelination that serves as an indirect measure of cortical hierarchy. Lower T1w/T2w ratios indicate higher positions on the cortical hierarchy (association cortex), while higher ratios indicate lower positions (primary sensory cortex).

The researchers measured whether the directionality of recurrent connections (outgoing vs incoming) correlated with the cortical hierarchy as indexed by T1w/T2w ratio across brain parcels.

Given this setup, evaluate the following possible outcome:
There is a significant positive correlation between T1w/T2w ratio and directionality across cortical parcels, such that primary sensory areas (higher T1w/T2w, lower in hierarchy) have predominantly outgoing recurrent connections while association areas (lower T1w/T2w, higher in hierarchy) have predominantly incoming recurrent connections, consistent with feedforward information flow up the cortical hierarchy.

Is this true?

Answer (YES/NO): YES